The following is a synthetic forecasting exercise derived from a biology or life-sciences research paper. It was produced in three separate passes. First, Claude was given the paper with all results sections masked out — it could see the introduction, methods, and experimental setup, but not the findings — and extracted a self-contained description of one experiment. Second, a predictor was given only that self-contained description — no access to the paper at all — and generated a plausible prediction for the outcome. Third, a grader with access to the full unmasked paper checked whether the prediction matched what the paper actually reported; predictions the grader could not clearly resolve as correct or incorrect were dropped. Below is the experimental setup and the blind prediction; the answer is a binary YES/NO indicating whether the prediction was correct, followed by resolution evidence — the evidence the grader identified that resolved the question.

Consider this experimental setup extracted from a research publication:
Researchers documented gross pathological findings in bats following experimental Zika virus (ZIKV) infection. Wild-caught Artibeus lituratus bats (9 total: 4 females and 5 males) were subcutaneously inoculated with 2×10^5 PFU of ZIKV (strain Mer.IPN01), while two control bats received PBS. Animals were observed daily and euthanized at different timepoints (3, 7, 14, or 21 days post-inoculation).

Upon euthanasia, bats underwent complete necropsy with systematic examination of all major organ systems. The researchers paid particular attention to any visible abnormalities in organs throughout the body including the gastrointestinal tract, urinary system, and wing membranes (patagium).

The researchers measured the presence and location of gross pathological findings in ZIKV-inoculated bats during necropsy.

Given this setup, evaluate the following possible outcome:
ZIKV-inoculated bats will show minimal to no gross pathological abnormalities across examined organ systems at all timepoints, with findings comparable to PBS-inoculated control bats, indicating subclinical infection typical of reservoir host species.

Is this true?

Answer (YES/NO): NO